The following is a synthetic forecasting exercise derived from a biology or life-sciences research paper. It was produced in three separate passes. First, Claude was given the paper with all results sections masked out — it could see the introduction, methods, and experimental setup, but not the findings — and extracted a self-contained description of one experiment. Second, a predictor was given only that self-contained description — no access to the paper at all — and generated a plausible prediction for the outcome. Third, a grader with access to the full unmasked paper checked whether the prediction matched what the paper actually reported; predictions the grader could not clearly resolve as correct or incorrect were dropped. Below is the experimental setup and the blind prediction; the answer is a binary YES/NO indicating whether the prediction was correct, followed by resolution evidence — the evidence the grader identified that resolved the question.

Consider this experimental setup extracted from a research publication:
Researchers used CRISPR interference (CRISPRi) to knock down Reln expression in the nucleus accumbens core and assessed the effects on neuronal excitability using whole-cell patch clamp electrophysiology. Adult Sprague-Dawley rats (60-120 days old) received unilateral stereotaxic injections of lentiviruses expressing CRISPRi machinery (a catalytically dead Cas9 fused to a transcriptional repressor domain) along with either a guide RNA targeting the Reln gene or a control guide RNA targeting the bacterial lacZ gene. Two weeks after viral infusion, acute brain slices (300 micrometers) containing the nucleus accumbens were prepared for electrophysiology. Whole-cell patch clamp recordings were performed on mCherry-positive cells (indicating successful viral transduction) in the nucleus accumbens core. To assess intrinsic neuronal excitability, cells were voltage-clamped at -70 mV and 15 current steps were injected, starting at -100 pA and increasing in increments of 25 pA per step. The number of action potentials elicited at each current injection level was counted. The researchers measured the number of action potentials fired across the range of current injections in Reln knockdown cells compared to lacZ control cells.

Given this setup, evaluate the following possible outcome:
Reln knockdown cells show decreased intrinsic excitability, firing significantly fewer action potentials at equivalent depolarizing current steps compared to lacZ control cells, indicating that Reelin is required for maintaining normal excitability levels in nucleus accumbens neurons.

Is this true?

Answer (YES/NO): YES